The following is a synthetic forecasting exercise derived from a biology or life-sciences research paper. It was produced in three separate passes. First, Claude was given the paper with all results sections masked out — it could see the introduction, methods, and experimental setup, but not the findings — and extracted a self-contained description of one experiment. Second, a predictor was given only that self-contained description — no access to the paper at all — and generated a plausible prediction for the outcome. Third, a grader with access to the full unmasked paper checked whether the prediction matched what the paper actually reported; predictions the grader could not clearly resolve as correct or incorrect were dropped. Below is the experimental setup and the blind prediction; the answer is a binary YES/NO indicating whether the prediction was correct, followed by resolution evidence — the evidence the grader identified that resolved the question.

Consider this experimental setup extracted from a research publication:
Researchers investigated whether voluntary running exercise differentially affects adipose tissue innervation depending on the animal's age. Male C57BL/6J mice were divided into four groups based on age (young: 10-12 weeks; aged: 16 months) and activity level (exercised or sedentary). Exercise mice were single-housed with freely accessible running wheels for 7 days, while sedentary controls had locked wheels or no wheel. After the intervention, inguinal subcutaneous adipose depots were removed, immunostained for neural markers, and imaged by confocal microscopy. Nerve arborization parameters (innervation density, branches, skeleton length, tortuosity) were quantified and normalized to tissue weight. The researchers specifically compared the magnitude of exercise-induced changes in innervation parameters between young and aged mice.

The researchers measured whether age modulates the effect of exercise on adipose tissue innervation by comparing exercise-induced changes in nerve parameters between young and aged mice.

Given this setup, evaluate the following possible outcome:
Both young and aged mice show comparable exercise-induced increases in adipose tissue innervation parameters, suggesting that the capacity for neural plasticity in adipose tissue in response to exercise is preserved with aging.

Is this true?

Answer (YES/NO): NO